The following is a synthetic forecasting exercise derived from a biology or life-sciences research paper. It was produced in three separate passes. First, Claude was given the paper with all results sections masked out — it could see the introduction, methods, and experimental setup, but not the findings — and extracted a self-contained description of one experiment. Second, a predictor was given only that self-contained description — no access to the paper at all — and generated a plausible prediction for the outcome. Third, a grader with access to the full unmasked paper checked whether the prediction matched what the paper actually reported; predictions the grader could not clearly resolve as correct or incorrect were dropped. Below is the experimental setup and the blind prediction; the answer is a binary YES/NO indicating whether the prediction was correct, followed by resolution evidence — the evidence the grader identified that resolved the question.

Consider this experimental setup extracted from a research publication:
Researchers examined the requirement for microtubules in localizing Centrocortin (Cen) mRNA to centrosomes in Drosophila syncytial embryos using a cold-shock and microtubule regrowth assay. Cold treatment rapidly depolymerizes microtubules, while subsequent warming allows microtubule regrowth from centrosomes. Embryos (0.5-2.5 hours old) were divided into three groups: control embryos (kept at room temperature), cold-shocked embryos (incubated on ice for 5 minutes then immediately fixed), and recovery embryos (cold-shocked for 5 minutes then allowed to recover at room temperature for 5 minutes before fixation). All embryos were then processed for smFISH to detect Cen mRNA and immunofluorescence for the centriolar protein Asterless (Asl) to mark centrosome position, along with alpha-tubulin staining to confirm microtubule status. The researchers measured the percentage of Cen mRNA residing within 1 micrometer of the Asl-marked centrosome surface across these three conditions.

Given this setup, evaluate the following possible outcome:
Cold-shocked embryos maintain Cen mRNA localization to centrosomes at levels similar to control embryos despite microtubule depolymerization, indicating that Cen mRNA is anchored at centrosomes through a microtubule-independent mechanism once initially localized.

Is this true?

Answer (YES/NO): NO